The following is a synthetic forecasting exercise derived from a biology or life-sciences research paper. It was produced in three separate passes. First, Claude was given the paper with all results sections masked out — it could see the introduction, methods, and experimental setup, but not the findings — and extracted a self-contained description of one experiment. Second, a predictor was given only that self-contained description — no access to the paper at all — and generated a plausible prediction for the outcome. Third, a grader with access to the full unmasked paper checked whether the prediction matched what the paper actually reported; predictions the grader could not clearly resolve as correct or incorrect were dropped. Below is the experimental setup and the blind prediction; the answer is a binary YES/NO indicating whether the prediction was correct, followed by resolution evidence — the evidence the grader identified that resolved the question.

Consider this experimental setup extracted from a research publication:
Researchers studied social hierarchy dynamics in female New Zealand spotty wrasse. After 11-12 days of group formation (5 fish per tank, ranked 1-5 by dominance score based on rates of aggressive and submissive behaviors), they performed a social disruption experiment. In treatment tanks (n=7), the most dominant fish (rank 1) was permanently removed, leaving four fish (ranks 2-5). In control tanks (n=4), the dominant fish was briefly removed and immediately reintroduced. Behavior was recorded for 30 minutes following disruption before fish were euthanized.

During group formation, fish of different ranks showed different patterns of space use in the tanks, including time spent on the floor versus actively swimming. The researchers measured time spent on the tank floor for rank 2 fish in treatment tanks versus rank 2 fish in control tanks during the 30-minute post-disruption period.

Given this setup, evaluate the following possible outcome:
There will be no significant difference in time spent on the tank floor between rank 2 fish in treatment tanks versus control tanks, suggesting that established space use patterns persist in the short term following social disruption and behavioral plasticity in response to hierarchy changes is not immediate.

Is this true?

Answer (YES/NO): NO